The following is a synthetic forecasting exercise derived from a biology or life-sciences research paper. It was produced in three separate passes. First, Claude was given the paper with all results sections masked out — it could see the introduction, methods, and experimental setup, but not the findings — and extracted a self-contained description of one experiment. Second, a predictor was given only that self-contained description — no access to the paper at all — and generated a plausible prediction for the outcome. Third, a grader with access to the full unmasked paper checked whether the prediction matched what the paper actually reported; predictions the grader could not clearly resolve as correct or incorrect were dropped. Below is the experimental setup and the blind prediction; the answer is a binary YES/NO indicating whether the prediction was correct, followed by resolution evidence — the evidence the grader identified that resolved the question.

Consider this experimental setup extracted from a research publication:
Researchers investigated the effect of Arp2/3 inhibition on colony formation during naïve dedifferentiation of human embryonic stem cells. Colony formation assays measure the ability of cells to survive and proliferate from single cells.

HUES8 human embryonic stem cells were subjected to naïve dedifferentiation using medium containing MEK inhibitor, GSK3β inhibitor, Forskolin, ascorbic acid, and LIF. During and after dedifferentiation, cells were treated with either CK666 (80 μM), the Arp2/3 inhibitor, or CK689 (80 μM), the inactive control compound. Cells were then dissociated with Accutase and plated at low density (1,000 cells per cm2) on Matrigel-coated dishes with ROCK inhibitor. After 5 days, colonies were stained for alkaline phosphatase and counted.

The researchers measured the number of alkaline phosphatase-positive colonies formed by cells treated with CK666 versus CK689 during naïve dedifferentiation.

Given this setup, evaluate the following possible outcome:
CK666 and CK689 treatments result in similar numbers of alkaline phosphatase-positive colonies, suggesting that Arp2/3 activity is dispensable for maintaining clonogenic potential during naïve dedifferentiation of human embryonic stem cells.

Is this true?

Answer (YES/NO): NO